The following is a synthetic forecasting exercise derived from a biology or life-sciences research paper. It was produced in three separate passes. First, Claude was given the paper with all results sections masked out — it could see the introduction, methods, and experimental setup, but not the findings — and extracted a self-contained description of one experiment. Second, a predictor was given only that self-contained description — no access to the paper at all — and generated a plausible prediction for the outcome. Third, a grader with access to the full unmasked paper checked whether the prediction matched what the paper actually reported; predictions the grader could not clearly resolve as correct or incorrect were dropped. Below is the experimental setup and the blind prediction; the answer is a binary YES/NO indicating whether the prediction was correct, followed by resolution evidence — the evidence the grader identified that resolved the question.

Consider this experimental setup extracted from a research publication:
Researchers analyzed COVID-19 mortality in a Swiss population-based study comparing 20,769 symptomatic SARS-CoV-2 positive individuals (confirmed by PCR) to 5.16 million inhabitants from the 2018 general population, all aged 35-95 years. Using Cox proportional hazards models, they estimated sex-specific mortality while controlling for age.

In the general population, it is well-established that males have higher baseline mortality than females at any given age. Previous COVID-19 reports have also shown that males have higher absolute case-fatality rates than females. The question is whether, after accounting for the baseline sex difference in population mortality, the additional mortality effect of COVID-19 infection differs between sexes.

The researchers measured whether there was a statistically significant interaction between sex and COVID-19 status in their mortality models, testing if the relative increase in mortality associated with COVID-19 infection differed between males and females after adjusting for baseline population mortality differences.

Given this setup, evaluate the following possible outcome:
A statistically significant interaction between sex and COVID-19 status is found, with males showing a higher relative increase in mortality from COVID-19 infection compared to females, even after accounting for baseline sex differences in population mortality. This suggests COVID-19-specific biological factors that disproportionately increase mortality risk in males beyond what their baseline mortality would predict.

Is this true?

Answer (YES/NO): NO